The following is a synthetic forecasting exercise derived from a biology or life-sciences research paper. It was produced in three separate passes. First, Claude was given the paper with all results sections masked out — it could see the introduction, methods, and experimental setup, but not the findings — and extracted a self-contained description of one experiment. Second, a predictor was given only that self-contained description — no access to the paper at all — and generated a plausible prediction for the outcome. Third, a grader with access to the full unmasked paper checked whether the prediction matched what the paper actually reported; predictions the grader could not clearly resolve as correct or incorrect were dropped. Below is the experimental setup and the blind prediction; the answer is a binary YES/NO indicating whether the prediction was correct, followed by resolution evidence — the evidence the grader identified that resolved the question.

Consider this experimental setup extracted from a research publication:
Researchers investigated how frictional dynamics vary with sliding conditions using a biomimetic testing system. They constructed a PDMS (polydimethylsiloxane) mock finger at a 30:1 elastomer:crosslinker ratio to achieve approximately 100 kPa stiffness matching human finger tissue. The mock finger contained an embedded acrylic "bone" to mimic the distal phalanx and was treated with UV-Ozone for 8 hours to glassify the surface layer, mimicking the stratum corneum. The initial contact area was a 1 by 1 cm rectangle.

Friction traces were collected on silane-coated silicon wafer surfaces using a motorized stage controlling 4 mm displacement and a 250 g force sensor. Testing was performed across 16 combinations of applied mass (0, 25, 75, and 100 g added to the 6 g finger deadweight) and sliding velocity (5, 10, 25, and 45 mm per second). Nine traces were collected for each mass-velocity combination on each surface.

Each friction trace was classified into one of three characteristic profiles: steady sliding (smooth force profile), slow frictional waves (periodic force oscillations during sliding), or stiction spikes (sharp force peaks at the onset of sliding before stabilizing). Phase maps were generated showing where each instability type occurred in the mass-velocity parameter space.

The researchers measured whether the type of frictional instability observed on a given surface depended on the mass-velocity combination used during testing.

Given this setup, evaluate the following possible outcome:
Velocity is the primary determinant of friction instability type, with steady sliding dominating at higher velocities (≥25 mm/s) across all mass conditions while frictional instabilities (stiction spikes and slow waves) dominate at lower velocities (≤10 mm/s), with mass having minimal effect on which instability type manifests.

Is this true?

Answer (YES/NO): NO